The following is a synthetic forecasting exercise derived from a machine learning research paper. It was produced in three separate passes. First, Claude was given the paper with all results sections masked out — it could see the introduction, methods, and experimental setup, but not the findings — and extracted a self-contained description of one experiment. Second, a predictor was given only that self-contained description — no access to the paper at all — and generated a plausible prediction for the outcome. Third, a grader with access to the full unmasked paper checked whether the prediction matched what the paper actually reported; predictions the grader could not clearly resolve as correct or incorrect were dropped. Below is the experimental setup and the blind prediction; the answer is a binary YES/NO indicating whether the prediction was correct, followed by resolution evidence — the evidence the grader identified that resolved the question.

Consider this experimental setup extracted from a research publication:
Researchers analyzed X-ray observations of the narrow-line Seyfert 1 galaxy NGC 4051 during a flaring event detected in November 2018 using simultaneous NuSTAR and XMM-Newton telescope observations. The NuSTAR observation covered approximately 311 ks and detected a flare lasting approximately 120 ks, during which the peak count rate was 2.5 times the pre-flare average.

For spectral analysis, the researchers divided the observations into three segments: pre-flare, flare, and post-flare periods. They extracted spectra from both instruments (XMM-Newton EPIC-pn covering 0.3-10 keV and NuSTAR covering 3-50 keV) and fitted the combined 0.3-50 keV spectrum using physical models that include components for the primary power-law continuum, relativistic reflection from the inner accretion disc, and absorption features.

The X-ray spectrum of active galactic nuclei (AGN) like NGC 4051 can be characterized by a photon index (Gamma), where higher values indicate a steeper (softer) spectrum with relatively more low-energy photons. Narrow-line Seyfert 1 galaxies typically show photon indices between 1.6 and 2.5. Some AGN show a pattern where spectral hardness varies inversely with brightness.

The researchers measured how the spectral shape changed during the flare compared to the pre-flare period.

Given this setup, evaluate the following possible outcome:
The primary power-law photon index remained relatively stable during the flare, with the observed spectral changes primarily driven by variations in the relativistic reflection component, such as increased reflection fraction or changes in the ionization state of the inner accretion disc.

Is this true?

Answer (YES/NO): NO